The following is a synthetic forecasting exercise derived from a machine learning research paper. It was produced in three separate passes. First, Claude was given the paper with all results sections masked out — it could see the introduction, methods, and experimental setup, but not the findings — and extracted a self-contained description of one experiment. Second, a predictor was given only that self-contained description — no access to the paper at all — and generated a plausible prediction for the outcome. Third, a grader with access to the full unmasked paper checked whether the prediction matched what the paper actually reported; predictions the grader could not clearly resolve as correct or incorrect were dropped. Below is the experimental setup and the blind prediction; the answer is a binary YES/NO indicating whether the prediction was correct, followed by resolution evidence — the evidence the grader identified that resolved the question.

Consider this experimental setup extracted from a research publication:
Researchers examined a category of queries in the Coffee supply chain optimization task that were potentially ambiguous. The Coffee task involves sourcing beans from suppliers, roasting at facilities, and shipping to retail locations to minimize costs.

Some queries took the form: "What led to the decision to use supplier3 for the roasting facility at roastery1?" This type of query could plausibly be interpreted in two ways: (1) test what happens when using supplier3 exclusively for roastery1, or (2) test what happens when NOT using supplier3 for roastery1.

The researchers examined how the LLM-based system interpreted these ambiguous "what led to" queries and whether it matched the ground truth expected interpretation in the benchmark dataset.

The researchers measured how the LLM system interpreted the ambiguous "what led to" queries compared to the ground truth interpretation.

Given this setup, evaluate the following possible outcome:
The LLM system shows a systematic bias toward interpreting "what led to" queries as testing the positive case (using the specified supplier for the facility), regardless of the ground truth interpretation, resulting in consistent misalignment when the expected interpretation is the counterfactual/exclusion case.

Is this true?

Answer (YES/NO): NO